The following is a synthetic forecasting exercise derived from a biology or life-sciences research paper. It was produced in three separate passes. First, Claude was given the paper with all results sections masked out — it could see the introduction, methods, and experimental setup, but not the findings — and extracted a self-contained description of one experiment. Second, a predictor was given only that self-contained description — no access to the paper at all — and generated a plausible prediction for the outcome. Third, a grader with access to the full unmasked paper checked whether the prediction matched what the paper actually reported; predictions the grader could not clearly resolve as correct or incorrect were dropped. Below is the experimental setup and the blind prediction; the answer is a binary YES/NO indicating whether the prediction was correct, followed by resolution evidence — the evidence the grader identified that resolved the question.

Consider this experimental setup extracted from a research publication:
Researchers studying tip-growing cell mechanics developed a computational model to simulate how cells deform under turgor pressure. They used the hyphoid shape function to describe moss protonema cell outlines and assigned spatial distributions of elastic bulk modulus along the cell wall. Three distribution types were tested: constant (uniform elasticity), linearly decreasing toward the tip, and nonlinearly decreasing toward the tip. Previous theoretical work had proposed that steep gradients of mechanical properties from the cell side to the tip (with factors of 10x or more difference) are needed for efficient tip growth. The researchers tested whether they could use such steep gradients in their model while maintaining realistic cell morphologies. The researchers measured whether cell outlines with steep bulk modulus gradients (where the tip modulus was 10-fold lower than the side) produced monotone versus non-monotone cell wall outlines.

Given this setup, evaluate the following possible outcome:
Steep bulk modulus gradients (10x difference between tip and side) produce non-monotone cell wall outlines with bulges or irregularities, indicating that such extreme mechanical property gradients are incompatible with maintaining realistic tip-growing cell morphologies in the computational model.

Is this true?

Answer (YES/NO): YES